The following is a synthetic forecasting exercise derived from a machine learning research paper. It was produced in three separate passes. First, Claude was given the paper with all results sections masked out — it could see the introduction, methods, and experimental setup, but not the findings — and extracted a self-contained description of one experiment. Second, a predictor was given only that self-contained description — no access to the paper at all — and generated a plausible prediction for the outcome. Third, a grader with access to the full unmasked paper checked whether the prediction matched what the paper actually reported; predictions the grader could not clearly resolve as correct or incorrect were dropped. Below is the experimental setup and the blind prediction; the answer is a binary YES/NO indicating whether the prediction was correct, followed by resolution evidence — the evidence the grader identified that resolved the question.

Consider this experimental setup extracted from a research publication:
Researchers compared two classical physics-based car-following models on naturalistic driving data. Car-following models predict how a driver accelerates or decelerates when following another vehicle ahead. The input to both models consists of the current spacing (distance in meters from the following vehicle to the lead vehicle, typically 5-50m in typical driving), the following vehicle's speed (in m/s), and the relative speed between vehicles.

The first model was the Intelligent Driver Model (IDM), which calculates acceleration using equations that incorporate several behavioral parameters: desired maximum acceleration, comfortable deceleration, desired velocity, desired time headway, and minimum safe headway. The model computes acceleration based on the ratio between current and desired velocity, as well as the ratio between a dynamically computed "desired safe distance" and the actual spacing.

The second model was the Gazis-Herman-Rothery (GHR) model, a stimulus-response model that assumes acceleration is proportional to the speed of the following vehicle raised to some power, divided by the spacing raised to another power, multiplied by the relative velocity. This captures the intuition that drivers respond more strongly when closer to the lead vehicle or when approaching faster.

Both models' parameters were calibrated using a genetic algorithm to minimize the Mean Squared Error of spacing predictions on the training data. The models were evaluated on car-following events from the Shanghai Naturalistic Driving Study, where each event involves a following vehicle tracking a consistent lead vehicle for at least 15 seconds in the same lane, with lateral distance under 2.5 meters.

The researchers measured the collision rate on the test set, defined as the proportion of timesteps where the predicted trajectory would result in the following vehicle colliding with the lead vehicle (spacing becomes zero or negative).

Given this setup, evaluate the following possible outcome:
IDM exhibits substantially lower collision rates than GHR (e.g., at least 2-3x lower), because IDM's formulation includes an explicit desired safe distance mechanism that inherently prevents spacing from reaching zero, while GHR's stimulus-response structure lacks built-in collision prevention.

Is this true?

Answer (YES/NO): NO